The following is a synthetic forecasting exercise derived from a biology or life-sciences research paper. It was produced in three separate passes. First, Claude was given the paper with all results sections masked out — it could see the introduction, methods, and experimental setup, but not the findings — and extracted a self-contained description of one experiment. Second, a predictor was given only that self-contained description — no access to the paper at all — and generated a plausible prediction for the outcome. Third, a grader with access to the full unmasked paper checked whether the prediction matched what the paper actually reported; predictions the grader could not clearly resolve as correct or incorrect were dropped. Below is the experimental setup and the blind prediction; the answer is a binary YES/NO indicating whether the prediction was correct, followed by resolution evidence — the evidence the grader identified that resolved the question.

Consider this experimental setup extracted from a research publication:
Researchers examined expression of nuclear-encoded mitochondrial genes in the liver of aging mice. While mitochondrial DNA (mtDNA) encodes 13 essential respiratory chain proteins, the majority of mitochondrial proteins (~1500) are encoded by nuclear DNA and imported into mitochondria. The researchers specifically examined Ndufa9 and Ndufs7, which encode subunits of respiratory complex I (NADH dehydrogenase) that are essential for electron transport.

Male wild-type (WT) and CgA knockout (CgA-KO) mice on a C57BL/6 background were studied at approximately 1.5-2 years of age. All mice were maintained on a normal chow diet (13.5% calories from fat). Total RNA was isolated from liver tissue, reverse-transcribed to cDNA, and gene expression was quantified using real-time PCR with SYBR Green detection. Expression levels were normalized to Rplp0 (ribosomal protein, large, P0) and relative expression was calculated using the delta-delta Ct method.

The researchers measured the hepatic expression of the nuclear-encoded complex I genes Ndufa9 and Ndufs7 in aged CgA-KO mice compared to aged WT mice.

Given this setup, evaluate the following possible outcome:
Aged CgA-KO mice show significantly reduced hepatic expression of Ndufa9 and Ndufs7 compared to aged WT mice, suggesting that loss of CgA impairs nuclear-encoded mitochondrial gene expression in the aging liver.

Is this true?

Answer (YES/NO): NO